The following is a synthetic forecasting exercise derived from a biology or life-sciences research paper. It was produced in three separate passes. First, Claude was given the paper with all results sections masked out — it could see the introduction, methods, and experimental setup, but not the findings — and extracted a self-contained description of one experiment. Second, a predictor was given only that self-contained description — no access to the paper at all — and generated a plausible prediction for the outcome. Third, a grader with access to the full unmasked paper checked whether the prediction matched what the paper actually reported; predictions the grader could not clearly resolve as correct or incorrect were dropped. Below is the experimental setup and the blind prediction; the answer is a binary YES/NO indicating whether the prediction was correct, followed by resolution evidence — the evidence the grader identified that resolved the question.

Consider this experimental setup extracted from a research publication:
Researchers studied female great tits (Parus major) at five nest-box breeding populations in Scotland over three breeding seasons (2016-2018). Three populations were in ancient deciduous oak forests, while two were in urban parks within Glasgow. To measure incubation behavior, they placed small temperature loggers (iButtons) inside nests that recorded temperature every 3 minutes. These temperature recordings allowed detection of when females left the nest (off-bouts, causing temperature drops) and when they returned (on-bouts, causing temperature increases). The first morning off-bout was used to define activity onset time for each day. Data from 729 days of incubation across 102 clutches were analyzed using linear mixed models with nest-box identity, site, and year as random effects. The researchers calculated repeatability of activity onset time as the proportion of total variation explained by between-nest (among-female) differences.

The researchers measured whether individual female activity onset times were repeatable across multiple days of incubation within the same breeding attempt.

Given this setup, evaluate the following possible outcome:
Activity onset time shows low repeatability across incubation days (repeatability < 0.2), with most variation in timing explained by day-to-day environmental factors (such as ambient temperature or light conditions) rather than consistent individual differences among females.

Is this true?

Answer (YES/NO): NO